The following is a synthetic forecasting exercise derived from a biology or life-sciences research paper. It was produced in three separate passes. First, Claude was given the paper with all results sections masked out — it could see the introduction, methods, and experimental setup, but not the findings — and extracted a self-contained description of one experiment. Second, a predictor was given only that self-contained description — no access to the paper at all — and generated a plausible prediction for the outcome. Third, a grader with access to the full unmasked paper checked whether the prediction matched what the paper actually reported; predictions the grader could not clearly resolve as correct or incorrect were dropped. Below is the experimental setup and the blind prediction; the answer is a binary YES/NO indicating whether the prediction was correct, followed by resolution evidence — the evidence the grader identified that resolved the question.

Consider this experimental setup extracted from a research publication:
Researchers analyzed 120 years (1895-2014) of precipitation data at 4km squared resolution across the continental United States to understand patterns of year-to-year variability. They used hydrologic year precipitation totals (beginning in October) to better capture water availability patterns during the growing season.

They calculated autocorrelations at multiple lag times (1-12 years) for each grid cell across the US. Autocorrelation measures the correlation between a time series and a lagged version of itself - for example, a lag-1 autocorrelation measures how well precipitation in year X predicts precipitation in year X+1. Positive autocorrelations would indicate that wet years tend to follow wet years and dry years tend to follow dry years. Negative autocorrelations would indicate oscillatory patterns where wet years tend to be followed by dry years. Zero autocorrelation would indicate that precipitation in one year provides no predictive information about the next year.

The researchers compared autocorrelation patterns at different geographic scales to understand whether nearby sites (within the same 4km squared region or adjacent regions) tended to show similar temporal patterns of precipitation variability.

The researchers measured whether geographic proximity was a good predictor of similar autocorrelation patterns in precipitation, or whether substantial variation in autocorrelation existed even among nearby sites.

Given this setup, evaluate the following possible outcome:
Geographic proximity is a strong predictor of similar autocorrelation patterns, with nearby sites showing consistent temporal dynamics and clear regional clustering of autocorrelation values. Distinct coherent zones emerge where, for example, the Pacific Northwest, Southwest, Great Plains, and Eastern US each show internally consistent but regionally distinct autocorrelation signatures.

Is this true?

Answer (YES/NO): NO